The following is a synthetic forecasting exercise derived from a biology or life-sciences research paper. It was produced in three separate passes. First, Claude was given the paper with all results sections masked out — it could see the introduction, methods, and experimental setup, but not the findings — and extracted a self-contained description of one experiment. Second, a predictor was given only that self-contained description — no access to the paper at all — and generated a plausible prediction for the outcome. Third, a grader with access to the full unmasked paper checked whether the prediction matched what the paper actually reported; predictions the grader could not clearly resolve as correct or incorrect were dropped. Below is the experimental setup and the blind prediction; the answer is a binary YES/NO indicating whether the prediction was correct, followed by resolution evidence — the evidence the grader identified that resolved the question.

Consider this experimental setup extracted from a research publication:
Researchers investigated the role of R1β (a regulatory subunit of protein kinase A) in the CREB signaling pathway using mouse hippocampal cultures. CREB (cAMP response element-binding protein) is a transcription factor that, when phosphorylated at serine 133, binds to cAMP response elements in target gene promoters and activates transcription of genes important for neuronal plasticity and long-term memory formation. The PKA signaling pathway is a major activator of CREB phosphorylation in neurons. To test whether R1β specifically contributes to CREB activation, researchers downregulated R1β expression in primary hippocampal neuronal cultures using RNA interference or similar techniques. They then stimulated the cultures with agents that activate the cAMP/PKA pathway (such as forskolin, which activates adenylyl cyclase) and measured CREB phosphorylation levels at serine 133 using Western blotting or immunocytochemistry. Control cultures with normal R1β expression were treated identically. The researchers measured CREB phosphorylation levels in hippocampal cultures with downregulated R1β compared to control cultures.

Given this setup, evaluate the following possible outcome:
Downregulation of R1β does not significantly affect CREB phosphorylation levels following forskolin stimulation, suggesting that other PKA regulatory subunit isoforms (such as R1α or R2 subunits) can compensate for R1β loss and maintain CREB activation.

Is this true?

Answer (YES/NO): NO